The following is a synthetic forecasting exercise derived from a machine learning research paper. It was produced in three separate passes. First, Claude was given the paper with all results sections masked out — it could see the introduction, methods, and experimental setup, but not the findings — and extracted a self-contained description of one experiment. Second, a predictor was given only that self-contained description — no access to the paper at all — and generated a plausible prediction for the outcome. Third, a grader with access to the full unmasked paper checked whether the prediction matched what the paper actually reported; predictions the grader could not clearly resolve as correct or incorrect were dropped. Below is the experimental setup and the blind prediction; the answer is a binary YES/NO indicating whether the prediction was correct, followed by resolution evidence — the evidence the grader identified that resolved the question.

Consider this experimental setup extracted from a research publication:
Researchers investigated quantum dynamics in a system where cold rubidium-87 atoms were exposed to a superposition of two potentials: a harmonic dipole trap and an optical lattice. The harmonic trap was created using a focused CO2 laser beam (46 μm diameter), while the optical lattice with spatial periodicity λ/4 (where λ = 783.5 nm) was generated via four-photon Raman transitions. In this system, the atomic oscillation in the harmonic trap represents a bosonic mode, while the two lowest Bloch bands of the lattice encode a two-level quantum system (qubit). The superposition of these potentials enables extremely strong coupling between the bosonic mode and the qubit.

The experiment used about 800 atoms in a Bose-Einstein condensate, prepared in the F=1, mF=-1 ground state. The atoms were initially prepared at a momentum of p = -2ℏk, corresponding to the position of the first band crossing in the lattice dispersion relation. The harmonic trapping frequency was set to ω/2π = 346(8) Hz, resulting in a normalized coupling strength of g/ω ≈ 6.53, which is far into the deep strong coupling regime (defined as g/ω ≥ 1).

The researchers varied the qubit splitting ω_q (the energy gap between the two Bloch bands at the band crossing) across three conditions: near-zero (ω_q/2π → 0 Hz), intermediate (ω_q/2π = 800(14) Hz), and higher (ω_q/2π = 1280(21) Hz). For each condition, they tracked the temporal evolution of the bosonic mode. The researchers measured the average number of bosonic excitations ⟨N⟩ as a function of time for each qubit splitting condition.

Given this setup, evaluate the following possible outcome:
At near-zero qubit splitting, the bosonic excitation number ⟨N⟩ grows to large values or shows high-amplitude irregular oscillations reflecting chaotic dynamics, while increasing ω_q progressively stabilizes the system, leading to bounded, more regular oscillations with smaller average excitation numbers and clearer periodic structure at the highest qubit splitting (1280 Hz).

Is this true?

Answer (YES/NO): NO